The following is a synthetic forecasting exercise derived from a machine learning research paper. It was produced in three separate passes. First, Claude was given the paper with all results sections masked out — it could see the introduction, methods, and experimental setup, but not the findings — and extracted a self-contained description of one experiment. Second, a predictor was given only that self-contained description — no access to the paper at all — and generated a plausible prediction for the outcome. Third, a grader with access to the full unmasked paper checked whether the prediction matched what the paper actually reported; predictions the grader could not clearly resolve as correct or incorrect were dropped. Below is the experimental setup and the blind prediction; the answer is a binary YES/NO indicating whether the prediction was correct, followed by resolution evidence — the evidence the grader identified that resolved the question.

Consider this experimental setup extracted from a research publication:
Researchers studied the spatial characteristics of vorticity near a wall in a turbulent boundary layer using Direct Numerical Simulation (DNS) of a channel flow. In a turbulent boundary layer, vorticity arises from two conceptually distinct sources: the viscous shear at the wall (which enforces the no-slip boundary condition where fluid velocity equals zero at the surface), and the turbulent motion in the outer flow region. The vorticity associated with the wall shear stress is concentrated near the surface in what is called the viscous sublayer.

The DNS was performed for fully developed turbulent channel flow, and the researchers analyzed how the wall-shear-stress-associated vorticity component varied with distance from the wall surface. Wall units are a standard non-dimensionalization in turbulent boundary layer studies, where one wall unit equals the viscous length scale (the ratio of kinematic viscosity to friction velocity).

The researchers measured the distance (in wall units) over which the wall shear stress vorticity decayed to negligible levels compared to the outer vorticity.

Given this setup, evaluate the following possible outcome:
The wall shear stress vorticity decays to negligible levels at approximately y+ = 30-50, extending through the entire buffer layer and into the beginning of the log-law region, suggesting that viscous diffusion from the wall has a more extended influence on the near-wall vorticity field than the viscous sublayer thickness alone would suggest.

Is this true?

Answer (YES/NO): NO